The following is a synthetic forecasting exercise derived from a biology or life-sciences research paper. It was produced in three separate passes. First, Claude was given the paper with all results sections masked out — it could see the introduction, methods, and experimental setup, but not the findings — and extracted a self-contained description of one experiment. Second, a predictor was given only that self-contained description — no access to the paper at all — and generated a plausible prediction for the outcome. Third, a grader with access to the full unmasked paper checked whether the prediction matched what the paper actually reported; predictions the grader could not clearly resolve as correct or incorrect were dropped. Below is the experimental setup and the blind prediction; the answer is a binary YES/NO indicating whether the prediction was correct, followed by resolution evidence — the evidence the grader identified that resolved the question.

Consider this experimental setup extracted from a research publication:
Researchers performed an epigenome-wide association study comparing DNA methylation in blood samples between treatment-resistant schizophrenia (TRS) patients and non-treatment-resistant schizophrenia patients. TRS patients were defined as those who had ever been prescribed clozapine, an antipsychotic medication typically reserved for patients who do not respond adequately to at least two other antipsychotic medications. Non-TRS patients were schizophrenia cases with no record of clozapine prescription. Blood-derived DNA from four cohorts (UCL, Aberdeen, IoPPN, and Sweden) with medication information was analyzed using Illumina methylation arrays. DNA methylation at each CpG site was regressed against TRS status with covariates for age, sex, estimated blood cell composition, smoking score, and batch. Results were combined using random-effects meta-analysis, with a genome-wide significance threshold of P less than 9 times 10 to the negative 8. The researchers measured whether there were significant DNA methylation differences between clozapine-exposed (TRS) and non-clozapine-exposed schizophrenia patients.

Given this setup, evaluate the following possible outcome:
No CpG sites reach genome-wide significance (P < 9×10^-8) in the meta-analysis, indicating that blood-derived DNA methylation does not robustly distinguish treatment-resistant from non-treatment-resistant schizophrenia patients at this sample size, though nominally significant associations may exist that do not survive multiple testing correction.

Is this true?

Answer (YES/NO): NO